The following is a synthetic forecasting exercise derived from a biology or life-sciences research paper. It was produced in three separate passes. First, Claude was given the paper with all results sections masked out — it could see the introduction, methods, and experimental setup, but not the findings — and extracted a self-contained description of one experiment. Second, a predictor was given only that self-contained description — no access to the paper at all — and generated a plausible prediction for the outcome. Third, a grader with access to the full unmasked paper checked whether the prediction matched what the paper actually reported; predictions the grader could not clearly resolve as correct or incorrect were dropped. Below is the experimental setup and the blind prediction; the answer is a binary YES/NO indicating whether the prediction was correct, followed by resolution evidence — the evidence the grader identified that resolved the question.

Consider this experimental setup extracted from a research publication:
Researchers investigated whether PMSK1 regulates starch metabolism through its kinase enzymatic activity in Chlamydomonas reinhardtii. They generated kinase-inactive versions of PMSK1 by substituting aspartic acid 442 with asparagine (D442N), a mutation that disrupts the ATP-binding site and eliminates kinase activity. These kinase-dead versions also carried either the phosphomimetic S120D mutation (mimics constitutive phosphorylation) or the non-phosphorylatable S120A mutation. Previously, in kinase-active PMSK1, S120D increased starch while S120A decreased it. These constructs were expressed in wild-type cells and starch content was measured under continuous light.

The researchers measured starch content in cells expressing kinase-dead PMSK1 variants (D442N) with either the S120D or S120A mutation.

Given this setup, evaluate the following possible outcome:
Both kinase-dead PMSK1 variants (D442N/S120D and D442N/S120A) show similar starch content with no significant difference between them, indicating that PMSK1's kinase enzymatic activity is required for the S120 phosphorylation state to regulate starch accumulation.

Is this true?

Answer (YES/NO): YES